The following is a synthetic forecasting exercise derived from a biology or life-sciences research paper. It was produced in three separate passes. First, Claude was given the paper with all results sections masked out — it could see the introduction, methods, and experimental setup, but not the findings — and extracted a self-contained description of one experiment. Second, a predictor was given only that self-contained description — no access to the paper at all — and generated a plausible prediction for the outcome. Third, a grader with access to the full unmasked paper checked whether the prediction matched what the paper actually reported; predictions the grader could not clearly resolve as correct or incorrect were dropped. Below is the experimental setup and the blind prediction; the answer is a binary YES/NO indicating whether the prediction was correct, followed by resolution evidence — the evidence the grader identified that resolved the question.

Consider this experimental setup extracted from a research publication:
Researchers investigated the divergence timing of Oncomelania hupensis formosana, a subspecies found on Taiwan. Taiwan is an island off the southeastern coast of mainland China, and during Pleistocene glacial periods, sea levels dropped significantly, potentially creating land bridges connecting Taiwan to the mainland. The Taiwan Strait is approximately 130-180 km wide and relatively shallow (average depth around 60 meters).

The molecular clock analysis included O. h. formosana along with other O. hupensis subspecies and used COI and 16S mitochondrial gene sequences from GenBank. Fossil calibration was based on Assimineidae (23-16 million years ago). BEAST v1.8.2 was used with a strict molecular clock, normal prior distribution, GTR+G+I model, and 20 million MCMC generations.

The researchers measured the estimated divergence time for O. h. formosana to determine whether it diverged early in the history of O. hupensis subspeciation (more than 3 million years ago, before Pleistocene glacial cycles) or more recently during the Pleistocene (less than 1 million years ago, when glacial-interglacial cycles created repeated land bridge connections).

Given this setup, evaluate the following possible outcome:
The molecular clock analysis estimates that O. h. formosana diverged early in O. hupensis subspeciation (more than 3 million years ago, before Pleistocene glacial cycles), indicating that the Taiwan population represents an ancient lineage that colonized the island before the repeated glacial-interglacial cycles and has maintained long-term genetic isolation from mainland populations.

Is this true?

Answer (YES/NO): NO